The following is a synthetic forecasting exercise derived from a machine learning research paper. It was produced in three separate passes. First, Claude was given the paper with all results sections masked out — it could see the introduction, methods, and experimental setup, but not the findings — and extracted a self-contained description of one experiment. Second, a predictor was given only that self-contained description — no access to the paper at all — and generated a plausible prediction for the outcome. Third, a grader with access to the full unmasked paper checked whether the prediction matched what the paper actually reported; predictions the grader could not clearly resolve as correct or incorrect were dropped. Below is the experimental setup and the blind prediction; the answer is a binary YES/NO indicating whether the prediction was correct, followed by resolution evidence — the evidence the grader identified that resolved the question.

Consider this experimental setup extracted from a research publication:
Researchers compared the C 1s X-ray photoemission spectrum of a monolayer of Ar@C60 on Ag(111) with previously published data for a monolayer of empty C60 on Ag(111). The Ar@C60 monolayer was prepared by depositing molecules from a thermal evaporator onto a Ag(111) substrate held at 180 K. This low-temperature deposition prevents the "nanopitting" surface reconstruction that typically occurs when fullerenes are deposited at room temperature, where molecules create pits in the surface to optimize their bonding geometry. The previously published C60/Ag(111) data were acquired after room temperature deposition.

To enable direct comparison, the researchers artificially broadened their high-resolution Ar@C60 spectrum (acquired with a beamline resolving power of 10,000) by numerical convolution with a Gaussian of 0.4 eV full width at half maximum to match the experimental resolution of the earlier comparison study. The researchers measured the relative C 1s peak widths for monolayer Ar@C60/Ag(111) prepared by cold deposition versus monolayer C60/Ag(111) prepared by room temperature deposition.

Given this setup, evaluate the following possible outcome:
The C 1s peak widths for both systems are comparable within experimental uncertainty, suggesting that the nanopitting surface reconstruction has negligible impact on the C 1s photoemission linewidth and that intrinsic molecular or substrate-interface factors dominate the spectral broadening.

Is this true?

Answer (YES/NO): NO